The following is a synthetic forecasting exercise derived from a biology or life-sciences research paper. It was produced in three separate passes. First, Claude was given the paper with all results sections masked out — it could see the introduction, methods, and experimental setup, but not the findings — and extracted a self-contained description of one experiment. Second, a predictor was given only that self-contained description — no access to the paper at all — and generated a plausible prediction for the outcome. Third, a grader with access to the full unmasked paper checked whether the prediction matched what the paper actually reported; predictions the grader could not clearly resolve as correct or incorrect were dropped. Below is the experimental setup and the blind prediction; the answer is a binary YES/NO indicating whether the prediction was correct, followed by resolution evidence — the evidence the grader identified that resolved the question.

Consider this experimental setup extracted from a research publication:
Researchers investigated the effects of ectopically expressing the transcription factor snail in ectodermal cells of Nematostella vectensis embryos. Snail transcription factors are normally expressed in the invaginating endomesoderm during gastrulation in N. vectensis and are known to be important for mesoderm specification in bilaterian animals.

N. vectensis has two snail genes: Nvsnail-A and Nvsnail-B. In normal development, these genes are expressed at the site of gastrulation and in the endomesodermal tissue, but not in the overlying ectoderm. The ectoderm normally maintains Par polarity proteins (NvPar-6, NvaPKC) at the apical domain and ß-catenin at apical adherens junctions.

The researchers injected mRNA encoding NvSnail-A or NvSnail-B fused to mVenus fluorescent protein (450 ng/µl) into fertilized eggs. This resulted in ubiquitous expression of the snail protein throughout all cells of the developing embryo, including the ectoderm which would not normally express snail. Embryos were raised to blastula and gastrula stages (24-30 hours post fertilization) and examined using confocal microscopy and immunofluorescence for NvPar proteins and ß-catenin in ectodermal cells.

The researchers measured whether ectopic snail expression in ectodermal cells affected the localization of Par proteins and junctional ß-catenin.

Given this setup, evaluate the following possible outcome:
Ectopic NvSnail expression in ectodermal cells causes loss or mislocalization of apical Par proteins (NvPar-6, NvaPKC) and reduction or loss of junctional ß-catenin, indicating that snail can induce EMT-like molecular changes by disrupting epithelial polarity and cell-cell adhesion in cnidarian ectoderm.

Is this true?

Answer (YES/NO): YES